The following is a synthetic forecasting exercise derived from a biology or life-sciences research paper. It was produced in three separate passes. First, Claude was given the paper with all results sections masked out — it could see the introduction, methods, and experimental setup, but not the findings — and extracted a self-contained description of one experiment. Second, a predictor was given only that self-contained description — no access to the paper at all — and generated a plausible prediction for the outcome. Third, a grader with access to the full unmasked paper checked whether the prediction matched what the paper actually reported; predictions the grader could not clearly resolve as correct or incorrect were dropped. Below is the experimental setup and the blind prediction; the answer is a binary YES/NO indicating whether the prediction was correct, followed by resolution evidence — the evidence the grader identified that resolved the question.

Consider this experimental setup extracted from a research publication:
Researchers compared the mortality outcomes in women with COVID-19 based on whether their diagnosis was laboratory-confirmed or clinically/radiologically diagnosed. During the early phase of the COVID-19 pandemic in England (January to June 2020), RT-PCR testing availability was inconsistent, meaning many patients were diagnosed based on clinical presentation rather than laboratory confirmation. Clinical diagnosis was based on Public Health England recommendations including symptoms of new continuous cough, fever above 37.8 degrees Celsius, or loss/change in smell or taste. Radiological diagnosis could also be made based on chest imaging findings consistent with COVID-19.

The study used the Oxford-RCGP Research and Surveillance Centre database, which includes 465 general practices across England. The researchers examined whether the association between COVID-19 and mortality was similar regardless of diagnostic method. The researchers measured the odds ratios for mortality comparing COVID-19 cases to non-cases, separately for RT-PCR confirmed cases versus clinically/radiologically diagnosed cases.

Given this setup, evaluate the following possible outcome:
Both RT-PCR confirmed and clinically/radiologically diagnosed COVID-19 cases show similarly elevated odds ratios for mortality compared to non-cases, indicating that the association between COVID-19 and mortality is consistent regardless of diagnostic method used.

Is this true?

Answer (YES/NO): YES